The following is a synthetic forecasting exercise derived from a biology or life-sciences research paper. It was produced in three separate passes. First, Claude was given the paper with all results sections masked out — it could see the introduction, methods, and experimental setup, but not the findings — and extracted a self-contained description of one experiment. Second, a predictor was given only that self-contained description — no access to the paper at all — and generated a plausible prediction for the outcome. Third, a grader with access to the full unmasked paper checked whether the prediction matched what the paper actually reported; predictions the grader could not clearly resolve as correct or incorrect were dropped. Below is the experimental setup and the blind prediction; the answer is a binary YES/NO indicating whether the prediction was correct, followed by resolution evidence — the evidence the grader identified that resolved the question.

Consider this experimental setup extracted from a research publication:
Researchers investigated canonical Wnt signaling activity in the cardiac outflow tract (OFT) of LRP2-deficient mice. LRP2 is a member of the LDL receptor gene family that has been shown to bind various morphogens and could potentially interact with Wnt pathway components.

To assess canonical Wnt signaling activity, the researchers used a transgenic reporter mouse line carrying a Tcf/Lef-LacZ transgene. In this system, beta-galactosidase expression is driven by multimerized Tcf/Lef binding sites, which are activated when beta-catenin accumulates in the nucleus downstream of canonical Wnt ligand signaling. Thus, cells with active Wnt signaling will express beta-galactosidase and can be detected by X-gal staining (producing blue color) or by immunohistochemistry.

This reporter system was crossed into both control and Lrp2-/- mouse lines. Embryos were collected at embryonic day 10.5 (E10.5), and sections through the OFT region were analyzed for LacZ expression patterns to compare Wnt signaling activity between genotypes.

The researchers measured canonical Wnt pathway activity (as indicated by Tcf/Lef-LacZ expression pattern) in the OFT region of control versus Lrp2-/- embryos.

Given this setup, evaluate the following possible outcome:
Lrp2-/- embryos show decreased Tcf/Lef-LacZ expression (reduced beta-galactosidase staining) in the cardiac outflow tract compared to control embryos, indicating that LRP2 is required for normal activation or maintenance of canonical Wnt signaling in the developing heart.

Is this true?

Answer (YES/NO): NO